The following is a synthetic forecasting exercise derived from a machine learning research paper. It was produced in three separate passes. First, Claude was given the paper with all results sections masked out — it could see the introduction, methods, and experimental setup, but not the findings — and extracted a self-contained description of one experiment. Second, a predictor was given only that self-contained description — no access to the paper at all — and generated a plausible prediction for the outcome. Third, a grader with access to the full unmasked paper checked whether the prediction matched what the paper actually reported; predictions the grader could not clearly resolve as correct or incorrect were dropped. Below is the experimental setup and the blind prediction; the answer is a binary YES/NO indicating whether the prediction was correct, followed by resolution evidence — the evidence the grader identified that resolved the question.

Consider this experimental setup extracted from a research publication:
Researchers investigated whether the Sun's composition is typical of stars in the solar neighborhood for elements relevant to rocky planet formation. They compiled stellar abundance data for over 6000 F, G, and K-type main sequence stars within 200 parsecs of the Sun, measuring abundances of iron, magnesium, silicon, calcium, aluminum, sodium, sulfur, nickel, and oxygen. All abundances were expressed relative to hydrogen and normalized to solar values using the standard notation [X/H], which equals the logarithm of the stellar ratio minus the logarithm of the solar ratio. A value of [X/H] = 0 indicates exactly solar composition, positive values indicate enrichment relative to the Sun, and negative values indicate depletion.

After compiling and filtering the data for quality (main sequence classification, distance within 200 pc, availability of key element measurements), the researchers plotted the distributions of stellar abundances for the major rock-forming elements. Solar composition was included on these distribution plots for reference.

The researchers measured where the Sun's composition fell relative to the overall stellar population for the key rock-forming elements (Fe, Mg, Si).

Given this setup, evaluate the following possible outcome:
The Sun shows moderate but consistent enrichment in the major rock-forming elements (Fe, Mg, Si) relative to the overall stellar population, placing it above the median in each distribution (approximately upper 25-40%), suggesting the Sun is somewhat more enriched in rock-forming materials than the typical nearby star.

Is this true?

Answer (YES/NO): NO